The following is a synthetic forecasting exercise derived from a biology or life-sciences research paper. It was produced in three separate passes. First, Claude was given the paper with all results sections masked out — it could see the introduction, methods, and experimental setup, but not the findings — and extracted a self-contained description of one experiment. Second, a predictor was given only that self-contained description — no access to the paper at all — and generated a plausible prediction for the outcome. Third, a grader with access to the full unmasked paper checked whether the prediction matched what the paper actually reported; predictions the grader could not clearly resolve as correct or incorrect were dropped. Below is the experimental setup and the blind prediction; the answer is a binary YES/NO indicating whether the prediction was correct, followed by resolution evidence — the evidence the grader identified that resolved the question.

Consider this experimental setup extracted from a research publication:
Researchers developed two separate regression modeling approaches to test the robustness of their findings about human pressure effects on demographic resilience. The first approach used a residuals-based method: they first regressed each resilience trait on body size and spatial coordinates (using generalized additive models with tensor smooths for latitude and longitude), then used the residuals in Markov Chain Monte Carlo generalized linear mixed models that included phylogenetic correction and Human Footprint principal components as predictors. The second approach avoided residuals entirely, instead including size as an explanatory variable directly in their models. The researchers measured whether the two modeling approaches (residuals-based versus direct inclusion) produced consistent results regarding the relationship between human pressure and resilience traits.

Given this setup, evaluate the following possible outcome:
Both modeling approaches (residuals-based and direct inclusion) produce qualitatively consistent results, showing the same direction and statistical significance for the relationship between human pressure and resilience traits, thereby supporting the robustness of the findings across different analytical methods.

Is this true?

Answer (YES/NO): YES